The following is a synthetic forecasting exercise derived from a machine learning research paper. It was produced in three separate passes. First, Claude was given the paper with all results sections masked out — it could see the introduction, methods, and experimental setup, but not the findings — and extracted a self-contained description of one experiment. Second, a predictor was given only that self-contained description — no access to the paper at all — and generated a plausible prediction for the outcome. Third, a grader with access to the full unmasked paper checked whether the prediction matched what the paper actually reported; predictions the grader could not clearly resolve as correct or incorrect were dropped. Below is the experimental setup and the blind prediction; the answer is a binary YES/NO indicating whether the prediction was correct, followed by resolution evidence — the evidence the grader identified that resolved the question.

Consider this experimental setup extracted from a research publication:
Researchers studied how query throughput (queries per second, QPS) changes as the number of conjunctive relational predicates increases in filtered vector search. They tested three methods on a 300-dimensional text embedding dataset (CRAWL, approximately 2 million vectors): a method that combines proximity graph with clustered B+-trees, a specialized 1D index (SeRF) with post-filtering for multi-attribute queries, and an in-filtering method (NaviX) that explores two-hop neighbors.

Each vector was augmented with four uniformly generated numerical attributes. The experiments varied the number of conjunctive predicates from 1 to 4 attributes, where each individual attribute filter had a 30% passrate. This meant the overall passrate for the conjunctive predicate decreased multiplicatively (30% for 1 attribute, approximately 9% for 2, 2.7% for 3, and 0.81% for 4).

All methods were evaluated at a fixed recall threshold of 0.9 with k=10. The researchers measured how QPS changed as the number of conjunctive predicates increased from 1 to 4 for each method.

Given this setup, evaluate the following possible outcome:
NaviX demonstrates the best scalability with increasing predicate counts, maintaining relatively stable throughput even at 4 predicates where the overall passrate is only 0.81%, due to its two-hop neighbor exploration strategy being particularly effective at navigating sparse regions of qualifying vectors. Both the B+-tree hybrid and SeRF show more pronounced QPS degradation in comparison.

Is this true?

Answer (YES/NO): NO